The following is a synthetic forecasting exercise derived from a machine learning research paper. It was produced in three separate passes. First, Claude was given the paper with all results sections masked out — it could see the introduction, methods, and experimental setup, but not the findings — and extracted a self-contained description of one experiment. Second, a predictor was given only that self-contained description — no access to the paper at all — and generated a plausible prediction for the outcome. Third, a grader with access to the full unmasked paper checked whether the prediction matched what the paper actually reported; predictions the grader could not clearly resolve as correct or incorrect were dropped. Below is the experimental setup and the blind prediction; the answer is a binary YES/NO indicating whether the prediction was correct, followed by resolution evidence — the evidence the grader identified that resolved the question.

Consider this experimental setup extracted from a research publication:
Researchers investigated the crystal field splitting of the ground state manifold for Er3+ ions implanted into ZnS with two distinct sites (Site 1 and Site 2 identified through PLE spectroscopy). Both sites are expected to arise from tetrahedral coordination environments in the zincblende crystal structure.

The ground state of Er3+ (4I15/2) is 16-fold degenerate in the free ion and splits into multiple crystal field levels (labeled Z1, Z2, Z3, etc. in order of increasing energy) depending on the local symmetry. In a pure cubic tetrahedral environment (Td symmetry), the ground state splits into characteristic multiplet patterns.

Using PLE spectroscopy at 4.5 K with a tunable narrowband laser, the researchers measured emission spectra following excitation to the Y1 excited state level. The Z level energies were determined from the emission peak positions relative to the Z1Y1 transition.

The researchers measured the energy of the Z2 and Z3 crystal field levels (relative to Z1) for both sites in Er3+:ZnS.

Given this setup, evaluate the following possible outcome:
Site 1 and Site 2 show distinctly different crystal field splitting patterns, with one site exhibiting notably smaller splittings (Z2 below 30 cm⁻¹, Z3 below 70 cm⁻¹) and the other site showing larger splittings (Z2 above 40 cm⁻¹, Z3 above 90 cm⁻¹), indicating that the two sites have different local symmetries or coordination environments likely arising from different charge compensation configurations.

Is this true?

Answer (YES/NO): NO